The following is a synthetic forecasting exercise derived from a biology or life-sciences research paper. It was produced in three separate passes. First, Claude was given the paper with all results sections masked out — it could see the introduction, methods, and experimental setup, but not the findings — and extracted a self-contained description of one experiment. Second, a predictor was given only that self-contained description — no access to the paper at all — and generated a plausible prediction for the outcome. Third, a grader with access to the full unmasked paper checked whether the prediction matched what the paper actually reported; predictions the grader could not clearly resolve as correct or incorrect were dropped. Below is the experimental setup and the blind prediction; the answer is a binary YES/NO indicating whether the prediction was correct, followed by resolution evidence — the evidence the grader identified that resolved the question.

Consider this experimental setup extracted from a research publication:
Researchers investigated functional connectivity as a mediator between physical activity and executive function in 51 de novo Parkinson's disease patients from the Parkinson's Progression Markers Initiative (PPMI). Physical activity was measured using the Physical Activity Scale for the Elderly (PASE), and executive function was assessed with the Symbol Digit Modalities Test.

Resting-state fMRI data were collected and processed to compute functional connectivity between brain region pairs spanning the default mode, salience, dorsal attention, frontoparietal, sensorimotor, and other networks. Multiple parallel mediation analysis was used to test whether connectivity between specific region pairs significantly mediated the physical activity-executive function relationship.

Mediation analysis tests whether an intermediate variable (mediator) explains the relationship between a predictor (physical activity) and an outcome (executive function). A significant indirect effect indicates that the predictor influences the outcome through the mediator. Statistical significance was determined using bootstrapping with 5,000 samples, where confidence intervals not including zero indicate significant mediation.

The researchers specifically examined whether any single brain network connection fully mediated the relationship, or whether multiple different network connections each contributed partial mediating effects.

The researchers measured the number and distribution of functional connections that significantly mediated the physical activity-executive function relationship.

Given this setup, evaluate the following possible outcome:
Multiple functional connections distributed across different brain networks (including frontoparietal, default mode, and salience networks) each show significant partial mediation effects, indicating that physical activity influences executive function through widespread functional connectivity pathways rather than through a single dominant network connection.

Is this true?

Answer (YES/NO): NO